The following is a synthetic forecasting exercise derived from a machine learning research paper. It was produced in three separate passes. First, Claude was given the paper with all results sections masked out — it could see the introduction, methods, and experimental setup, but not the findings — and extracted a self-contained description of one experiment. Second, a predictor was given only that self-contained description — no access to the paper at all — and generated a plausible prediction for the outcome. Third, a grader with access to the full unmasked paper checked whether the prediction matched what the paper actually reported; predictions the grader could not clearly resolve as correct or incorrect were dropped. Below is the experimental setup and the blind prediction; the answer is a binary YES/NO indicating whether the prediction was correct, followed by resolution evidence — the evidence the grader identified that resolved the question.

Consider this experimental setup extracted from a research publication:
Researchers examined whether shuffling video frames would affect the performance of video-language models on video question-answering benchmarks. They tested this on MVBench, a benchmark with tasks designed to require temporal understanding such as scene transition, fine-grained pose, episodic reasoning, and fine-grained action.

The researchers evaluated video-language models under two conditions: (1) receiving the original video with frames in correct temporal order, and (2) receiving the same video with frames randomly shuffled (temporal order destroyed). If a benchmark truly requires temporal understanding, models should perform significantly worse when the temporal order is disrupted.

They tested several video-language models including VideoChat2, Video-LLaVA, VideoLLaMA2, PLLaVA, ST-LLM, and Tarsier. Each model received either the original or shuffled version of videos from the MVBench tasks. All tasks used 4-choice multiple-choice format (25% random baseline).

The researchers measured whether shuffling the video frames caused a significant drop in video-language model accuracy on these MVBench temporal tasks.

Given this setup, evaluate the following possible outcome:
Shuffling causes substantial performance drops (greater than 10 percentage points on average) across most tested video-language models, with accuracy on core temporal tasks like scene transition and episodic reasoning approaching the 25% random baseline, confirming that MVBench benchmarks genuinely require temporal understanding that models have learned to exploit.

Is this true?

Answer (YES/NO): NO